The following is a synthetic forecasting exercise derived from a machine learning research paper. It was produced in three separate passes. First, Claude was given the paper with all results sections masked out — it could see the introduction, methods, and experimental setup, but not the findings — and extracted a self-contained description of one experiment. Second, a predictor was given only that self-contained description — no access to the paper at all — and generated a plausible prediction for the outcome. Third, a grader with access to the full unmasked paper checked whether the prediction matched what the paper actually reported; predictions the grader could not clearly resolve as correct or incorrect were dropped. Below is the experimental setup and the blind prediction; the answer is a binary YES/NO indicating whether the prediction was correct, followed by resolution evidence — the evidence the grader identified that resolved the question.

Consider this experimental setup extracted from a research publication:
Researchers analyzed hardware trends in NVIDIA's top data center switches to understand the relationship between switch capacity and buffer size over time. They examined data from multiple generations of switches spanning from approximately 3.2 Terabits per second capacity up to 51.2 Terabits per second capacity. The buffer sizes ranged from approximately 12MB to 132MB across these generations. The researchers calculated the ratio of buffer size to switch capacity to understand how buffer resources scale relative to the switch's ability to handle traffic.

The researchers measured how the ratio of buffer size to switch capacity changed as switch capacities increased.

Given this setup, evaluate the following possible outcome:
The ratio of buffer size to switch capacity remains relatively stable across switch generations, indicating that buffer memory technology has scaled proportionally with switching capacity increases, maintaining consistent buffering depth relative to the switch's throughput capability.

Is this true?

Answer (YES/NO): NO